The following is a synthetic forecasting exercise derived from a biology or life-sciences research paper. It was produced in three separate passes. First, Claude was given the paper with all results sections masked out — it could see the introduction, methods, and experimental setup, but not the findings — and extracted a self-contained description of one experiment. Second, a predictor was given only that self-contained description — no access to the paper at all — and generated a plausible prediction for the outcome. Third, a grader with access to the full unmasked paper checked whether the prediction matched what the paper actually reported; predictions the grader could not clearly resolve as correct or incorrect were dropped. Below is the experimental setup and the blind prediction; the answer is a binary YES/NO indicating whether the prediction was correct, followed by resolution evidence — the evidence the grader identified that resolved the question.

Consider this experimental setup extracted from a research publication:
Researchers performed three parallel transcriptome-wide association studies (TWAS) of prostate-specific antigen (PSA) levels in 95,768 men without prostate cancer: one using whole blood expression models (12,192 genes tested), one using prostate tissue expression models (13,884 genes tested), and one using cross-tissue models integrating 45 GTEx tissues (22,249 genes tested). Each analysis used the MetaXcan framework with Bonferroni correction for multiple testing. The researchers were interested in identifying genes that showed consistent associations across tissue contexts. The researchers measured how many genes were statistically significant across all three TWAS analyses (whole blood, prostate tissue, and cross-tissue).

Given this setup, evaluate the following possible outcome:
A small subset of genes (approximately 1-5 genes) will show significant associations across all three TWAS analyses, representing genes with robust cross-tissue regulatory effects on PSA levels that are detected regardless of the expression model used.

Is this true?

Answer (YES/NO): NO